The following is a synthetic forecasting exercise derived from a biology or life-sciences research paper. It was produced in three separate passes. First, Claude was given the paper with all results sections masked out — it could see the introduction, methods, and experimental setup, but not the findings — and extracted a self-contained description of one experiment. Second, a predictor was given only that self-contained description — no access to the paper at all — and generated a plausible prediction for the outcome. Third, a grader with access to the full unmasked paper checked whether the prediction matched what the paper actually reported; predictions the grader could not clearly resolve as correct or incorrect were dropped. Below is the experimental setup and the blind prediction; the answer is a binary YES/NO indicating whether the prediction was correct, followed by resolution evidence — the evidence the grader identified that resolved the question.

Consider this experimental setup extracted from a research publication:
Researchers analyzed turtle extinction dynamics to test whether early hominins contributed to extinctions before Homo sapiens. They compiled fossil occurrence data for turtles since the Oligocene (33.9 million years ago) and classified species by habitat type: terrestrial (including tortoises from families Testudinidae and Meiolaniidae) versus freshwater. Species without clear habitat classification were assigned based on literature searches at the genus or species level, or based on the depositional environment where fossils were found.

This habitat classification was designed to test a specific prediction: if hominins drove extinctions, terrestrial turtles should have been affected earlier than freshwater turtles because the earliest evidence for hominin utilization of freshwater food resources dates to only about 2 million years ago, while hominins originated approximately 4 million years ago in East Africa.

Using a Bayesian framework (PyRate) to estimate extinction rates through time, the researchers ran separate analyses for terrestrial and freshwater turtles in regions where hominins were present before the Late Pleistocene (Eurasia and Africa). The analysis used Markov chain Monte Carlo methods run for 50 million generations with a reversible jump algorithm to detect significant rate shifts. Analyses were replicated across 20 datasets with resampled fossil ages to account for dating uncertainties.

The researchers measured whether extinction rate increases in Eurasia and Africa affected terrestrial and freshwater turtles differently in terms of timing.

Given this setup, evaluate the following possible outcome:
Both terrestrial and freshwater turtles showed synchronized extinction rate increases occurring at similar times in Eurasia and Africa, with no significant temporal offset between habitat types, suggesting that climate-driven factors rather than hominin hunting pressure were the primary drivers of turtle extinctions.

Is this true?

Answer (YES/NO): NO